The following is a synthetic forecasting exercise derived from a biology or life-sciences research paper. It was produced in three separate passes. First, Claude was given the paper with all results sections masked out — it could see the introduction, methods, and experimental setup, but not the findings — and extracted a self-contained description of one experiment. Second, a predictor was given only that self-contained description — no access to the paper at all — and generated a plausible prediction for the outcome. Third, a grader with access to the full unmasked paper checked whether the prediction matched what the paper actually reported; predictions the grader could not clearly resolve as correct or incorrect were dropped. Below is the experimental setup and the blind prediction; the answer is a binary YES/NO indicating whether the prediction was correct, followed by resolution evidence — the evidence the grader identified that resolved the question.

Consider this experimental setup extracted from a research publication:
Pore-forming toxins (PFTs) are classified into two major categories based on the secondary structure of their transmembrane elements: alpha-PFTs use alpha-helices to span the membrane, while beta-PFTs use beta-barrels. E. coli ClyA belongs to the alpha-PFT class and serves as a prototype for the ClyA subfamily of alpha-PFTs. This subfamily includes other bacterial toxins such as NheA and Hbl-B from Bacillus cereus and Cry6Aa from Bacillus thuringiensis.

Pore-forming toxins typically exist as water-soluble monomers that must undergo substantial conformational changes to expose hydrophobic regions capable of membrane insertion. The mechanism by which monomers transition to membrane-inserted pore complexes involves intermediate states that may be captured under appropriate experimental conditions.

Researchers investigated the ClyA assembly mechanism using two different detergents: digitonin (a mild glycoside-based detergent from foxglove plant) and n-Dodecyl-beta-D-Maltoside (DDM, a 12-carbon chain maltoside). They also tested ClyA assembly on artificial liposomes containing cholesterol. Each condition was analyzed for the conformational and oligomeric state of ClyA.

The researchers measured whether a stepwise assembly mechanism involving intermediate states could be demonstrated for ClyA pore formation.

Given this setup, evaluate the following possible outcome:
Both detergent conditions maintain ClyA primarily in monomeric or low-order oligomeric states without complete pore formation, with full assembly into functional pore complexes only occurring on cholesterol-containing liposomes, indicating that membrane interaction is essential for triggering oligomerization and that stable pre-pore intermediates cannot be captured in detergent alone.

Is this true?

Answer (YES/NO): NO